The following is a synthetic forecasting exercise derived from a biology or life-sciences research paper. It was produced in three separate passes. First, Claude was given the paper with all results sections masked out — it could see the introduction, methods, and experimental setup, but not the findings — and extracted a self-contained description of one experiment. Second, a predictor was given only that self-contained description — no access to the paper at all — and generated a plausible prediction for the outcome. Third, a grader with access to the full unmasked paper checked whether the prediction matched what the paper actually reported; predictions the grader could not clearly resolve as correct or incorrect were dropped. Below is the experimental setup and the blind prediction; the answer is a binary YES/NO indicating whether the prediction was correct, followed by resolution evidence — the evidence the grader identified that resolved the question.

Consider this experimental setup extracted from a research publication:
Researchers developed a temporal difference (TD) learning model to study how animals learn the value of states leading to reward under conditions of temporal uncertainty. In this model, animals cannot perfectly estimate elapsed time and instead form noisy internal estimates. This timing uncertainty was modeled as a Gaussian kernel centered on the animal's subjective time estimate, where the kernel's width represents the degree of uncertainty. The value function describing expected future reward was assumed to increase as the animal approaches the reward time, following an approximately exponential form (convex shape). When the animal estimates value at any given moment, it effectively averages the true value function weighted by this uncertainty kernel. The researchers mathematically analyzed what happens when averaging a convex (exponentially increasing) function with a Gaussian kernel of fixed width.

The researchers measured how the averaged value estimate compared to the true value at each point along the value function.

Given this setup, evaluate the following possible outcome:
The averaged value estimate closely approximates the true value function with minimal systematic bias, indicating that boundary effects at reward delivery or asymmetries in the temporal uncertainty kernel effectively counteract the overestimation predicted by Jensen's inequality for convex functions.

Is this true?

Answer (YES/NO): NO